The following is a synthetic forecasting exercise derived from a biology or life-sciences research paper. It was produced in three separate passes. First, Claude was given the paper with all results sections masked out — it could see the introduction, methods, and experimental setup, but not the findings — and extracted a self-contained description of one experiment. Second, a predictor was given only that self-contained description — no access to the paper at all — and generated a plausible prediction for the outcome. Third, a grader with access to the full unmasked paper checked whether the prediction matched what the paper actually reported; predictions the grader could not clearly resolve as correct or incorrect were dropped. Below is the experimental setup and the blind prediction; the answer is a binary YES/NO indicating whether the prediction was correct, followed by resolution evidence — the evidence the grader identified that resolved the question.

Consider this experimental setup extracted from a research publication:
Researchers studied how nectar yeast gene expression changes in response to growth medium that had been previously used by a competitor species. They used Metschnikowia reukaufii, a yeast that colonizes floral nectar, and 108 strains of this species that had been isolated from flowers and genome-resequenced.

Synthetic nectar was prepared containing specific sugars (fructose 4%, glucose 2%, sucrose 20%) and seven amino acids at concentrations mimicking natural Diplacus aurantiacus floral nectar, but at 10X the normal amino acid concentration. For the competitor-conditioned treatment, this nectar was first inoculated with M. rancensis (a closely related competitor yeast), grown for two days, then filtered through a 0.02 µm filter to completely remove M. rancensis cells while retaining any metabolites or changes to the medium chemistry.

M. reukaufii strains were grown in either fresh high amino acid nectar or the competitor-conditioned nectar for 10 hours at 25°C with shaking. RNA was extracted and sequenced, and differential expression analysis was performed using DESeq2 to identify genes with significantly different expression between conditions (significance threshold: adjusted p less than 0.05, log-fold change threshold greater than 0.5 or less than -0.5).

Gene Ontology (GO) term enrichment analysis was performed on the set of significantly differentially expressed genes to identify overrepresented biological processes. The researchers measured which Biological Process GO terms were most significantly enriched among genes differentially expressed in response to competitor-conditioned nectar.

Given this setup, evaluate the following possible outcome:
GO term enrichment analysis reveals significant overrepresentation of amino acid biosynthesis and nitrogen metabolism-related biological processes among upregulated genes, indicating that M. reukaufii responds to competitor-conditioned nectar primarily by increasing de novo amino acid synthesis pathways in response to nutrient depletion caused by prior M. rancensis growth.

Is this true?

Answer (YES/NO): NO